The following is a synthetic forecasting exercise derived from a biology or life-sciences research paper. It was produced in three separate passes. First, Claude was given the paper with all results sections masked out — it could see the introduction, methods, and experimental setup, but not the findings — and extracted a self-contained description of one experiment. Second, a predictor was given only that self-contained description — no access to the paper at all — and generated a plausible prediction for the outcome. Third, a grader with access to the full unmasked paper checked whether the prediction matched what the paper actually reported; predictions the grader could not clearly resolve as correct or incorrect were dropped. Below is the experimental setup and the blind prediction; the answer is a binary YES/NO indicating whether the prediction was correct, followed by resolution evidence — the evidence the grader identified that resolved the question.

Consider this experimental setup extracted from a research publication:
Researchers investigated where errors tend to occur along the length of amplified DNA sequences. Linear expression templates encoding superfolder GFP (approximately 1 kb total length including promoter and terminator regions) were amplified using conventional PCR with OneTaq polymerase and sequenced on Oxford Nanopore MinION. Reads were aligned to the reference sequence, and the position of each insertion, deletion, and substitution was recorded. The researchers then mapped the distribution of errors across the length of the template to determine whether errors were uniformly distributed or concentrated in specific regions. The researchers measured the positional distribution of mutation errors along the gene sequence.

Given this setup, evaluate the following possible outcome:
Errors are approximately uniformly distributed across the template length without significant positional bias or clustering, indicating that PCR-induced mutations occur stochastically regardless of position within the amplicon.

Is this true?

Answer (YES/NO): NO